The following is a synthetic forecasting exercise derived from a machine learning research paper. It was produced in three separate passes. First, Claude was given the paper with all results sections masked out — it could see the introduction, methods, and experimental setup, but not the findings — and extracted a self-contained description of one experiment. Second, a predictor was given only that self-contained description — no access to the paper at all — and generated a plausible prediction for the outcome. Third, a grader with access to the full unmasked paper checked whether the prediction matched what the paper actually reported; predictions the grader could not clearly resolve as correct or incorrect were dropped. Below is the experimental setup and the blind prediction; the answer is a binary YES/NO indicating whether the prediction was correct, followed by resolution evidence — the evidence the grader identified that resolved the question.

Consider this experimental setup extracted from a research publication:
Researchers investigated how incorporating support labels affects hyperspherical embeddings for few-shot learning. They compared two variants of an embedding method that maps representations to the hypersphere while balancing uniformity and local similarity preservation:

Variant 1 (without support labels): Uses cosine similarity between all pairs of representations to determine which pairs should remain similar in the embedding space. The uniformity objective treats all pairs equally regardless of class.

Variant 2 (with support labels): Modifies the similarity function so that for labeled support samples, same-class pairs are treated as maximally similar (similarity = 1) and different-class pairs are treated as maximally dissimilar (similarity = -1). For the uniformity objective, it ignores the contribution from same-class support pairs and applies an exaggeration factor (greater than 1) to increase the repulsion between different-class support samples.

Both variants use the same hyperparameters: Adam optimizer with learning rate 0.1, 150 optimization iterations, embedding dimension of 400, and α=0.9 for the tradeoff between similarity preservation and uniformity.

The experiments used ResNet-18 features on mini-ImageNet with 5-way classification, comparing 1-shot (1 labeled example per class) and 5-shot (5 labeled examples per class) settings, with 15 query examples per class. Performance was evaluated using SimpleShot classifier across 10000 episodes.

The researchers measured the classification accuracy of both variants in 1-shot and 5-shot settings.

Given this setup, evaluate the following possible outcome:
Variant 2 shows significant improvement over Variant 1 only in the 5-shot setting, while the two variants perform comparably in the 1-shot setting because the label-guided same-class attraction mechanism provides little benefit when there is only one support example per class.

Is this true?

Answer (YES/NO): NO